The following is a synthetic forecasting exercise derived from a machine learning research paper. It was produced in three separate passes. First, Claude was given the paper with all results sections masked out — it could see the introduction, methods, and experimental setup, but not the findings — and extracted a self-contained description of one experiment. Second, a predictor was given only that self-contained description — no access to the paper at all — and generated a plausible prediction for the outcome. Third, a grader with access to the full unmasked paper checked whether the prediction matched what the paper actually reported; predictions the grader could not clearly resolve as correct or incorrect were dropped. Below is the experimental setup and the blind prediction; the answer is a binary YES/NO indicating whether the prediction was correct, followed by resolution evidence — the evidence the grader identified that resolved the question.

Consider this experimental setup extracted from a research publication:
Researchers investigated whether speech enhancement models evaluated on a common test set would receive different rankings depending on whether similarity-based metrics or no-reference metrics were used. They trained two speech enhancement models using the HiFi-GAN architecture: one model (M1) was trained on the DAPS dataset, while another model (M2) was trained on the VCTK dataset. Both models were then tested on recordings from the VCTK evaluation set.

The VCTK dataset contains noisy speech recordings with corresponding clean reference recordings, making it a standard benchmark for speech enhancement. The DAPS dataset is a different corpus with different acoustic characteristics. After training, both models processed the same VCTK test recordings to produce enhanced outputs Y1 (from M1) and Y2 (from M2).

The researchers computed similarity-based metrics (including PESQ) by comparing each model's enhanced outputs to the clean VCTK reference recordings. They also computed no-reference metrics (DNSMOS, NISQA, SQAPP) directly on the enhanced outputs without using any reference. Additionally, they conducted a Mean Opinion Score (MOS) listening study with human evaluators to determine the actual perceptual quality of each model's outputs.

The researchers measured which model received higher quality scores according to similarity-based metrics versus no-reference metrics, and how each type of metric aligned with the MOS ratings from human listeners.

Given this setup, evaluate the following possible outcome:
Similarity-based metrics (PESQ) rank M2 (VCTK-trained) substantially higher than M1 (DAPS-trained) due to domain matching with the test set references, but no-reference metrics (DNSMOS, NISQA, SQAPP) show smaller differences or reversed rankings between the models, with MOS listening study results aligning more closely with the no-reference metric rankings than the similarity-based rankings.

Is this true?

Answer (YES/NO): YES